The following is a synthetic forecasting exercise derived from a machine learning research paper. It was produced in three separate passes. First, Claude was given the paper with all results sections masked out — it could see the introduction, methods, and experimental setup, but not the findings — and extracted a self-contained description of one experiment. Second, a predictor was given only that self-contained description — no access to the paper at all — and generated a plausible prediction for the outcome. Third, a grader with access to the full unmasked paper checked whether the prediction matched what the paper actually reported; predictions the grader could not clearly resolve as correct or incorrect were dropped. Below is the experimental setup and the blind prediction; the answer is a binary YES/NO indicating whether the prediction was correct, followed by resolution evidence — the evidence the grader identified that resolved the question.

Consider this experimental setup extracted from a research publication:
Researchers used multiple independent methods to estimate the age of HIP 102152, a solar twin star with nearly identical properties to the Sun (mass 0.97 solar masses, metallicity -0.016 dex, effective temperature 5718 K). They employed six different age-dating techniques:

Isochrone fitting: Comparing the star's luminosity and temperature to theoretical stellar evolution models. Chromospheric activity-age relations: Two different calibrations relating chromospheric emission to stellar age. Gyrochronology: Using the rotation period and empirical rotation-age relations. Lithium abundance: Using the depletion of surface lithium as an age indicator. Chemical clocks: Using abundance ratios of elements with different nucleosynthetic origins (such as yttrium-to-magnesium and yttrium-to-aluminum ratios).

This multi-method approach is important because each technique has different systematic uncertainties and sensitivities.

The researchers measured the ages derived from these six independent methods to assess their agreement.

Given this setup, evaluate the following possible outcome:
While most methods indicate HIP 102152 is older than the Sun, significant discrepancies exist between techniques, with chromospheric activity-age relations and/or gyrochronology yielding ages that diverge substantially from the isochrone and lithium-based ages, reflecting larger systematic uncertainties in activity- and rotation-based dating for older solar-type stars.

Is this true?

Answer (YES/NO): NO